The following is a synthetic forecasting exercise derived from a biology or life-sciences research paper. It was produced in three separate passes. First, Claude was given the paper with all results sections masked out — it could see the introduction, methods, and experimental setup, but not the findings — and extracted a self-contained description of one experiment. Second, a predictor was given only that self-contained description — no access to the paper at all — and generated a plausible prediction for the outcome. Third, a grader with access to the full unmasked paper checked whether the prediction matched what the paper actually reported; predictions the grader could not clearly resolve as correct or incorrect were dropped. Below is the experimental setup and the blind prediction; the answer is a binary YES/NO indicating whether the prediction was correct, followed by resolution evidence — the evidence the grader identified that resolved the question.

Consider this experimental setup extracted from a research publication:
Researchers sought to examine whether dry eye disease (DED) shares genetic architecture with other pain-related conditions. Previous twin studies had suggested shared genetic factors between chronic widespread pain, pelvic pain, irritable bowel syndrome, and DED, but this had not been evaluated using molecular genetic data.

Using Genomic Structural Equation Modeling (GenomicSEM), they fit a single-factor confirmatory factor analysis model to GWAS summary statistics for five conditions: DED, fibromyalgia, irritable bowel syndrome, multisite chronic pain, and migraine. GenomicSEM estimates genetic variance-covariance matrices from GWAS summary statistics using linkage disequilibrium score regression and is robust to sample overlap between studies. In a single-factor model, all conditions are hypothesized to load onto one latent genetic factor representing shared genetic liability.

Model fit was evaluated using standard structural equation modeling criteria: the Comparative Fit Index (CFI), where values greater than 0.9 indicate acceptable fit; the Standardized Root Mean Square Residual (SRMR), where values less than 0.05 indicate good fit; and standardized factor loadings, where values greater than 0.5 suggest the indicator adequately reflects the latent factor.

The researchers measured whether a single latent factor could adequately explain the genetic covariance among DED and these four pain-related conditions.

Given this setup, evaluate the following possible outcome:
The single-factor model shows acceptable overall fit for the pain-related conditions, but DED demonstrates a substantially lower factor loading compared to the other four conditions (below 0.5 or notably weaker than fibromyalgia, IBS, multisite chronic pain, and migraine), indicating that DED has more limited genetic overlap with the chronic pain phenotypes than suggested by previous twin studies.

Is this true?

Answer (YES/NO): NO